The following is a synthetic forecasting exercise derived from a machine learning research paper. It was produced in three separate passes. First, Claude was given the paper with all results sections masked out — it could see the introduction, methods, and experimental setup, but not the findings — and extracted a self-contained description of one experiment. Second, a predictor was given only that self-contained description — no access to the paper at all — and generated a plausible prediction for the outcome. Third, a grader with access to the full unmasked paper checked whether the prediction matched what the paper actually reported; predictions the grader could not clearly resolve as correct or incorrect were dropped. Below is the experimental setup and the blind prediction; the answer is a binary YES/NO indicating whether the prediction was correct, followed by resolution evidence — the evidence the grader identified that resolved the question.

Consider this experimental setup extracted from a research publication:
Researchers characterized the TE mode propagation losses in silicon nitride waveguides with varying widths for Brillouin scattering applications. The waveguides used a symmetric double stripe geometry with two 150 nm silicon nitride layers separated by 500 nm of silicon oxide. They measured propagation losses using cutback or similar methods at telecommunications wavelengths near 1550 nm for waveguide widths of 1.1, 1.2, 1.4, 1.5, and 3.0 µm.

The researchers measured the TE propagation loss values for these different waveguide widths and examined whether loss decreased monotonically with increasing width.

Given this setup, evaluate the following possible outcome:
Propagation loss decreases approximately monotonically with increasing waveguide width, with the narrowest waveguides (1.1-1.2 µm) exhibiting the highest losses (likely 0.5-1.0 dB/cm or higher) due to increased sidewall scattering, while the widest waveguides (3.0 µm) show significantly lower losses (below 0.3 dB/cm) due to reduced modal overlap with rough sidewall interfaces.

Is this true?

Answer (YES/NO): NO